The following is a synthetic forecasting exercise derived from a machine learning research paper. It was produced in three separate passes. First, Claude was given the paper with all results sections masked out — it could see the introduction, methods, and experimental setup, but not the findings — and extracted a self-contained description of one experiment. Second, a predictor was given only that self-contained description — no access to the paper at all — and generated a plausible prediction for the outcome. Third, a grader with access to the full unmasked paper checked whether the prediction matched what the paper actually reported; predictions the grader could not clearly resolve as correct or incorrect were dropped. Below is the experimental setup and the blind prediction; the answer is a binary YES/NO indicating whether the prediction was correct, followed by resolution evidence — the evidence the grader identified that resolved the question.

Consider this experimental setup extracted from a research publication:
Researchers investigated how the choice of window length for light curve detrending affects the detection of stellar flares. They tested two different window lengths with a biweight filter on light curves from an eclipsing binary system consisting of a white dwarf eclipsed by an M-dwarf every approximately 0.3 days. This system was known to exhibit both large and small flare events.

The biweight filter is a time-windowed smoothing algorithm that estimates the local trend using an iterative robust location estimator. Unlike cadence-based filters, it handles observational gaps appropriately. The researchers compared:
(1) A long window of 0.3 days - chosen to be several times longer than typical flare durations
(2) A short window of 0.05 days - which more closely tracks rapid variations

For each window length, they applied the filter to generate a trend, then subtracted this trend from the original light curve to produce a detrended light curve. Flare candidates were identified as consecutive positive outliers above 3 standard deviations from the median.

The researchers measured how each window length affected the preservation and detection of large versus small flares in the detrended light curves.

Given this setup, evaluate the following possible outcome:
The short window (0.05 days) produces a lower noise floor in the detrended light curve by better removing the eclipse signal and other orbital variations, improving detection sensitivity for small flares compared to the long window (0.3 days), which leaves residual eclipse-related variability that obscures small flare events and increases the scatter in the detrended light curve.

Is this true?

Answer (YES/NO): YES